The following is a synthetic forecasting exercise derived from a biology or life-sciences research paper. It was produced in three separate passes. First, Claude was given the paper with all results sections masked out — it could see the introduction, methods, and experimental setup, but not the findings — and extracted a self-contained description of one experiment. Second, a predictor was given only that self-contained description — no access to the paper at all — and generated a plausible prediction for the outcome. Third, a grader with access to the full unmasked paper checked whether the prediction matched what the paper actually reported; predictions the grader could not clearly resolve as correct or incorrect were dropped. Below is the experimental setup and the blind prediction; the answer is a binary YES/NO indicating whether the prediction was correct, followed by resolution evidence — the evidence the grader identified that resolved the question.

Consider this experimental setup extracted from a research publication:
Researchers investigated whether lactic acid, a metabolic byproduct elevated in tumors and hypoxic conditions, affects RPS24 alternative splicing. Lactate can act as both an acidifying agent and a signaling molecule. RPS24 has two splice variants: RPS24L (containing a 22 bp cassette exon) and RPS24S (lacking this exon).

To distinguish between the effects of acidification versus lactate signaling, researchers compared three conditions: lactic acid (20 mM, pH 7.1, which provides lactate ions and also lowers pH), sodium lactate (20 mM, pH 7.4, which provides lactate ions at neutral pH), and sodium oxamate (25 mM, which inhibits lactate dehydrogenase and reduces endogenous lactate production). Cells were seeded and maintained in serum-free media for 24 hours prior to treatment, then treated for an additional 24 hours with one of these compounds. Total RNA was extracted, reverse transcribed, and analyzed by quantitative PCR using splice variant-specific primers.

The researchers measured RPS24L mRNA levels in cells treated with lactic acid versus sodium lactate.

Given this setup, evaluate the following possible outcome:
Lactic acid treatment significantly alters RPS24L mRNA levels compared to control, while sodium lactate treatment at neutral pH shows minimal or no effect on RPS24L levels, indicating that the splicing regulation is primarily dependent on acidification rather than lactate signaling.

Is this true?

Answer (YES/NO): NO